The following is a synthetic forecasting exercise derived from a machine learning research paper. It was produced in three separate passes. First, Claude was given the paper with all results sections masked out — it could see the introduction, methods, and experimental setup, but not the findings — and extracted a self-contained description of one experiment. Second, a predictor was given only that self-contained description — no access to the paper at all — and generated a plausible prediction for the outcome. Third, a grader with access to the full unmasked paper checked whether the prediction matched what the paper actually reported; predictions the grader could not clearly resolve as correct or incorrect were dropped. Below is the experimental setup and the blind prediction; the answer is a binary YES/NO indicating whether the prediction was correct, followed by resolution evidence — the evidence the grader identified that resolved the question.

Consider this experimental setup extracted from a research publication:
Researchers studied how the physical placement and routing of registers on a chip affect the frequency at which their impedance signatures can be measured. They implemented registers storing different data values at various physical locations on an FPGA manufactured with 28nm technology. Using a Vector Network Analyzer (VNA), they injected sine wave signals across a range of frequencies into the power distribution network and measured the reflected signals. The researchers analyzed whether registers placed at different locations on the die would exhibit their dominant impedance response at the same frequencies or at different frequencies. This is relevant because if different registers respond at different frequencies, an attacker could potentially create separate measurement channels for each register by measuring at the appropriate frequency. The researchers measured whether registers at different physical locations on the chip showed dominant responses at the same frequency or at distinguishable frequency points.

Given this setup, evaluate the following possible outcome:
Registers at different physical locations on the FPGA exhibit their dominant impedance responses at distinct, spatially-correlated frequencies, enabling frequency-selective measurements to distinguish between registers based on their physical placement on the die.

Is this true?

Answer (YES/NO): YES